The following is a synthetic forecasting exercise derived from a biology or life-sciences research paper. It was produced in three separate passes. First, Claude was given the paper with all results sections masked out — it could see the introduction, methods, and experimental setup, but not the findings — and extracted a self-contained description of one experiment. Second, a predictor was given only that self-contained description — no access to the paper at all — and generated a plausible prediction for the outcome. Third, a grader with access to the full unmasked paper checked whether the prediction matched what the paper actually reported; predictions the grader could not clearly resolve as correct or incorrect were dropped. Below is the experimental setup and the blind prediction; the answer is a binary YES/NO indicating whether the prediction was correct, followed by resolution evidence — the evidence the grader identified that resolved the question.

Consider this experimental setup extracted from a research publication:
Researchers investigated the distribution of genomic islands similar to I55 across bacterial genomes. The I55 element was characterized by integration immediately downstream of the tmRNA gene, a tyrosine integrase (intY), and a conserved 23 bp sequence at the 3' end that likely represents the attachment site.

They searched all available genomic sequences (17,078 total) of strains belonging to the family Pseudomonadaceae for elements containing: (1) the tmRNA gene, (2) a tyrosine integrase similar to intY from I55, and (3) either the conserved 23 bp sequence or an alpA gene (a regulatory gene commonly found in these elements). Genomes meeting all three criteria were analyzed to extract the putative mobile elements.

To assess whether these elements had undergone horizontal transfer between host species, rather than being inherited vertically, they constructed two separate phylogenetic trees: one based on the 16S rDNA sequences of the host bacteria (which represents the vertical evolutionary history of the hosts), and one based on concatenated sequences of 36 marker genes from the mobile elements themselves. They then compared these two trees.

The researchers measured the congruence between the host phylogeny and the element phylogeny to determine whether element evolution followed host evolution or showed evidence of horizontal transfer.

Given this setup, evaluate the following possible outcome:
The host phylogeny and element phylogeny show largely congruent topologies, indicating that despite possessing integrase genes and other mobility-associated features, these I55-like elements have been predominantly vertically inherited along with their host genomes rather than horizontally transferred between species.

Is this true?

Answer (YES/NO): NO